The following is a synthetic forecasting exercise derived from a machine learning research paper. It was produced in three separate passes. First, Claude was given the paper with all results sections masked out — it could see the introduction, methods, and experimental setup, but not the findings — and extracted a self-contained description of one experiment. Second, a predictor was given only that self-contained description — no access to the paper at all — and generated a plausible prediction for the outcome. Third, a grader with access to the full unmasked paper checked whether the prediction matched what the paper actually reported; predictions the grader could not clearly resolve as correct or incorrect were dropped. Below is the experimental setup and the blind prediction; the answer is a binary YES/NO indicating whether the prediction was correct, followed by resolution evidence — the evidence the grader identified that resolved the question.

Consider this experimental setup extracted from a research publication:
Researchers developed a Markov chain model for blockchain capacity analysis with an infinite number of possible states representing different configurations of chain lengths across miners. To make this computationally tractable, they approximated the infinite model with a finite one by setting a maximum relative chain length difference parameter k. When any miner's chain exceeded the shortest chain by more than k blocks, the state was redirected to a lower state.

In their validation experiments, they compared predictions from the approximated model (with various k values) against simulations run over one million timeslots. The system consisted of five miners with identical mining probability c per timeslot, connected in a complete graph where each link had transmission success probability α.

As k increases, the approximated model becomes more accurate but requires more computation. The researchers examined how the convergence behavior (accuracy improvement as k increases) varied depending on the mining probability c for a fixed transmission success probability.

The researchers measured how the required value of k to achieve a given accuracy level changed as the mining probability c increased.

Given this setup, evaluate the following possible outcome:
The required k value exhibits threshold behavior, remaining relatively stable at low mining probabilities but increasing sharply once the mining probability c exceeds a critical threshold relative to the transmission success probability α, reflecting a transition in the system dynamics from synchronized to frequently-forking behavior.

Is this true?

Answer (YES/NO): NO